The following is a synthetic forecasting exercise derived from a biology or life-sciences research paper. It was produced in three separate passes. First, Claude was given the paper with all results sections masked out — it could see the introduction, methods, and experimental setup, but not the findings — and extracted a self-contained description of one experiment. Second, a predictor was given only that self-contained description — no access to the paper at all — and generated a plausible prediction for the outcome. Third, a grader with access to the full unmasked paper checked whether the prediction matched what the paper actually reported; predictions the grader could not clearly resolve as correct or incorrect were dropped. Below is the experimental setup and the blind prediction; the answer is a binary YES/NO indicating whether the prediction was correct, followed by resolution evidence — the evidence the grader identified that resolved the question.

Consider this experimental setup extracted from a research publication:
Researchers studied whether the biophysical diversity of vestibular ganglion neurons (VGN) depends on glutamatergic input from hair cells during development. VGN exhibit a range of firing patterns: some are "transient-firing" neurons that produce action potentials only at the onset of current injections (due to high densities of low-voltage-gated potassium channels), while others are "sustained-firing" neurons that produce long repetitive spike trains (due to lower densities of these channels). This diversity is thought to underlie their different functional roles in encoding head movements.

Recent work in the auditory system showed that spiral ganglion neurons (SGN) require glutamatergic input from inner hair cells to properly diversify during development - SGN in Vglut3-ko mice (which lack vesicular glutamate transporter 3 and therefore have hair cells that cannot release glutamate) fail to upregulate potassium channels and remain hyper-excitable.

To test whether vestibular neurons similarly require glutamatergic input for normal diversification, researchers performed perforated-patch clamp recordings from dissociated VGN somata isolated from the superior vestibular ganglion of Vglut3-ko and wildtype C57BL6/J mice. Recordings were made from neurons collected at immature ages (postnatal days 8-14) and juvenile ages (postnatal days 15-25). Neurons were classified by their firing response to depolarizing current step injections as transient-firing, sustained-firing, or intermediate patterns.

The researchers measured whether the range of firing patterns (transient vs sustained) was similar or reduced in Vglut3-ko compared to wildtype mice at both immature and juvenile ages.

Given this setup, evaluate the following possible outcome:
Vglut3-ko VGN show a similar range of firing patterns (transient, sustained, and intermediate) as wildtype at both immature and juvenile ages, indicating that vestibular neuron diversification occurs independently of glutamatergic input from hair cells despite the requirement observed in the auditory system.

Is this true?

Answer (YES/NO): YES